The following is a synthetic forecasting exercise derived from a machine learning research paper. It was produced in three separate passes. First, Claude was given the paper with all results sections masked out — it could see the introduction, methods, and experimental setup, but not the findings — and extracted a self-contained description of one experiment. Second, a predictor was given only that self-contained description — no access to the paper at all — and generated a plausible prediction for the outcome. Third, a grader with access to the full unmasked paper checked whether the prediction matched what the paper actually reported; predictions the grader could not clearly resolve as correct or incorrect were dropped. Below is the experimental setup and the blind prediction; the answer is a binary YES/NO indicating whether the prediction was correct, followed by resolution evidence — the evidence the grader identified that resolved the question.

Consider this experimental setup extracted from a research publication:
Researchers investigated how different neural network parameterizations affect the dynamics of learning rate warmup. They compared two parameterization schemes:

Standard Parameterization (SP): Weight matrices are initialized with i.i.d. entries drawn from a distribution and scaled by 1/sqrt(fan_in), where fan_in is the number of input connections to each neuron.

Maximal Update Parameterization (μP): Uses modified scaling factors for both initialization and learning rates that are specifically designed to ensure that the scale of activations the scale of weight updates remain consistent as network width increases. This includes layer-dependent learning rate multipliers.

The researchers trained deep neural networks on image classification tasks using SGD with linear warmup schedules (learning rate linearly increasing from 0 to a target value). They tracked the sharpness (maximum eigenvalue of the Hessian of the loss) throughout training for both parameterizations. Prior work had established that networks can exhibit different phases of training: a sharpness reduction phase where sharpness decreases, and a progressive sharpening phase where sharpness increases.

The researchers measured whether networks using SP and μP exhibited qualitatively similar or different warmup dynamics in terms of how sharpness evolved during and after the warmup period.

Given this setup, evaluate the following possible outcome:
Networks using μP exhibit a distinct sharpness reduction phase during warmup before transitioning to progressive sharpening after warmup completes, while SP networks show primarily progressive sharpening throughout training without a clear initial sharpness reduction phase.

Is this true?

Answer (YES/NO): NO